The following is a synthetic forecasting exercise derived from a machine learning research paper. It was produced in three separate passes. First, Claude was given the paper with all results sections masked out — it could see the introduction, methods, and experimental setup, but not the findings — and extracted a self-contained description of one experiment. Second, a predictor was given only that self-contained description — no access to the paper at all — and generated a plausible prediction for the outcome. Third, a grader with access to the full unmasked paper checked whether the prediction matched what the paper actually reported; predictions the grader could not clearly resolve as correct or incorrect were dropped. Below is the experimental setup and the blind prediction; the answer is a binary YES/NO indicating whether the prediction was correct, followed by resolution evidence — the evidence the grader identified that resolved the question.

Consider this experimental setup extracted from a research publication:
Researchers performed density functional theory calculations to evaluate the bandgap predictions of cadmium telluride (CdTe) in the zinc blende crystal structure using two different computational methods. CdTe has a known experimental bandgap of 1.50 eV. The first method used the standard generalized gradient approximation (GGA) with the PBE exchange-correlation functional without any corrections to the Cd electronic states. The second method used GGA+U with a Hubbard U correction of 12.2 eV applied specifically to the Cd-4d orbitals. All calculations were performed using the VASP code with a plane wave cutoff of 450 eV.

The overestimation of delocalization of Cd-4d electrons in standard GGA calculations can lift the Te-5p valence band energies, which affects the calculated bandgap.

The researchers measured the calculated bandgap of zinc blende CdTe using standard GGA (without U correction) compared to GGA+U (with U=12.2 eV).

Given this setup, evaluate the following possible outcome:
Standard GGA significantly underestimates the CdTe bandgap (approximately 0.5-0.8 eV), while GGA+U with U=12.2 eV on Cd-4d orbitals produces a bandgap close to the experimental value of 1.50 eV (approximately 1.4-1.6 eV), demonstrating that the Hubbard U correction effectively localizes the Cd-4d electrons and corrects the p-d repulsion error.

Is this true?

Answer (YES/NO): YES